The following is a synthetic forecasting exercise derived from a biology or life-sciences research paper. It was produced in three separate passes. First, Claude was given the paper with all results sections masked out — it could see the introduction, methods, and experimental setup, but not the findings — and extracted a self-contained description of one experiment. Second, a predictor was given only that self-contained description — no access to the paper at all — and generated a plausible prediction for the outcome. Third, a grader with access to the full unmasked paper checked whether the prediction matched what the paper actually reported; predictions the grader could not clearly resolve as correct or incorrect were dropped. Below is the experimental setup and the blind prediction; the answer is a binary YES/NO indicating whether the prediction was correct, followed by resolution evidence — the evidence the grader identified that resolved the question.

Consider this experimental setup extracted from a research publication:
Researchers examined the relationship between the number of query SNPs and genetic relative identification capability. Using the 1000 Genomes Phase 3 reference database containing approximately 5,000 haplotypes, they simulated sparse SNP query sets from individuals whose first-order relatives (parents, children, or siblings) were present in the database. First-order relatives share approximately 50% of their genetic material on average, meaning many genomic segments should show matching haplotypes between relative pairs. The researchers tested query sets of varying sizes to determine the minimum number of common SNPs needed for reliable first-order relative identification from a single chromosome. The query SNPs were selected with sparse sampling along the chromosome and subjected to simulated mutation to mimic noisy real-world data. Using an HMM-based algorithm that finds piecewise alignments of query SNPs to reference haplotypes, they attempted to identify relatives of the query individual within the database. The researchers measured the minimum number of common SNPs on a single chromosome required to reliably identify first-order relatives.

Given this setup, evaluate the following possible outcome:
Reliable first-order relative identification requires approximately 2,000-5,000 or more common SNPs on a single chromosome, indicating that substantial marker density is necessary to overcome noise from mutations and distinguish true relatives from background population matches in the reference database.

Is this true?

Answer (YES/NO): NO